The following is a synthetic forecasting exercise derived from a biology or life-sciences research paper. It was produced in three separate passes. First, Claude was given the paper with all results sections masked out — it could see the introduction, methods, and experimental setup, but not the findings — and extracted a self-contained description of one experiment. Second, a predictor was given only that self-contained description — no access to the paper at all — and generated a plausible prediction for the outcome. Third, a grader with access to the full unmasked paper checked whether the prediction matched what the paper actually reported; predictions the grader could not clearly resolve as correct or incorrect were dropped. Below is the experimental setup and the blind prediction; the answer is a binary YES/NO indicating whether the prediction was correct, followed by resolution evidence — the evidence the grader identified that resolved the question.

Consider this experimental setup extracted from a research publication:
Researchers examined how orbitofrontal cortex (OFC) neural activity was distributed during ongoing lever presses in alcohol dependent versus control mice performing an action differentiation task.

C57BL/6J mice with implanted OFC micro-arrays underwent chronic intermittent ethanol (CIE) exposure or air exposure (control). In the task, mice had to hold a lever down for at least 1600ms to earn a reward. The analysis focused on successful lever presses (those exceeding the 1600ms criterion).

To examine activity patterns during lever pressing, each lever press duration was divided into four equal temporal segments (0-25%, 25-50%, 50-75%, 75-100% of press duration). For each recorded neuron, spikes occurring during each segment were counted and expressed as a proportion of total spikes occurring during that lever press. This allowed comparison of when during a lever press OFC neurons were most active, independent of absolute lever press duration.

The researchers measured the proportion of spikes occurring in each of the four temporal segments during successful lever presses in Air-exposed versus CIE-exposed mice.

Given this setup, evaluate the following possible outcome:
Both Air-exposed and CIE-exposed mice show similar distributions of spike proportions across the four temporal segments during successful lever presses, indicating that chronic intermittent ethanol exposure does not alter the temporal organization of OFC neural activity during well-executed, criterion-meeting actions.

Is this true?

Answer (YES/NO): NO